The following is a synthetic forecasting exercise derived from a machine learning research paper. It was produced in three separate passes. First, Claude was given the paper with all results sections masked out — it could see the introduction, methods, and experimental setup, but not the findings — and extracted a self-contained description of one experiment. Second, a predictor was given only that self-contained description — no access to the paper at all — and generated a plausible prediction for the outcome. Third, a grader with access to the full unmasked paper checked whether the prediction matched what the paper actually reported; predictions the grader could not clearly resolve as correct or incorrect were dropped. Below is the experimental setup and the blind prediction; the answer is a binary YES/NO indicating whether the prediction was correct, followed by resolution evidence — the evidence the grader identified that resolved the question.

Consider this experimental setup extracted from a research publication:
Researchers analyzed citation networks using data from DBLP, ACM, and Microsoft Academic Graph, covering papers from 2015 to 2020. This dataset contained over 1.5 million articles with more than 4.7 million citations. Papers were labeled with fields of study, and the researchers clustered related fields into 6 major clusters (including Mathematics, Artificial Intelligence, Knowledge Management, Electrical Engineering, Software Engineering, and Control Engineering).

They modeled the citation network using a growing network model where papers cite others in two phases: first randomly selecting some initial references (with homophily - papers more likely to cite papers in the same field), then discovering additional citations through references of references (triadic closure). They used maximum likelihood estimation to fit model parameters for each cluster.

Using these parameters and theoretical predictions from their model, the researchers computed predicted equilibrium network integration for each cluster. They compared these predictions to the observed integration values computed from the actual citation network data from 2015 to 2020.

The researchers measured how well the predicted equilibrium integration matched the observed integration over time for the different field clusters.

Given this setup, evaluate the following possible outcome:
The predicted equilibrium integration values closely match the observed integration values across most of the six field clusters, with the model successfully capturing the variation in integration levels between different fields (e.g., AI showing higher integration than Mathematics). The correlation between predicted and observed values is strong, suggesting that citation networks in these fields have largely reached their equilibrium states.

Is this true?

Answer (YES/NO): NO